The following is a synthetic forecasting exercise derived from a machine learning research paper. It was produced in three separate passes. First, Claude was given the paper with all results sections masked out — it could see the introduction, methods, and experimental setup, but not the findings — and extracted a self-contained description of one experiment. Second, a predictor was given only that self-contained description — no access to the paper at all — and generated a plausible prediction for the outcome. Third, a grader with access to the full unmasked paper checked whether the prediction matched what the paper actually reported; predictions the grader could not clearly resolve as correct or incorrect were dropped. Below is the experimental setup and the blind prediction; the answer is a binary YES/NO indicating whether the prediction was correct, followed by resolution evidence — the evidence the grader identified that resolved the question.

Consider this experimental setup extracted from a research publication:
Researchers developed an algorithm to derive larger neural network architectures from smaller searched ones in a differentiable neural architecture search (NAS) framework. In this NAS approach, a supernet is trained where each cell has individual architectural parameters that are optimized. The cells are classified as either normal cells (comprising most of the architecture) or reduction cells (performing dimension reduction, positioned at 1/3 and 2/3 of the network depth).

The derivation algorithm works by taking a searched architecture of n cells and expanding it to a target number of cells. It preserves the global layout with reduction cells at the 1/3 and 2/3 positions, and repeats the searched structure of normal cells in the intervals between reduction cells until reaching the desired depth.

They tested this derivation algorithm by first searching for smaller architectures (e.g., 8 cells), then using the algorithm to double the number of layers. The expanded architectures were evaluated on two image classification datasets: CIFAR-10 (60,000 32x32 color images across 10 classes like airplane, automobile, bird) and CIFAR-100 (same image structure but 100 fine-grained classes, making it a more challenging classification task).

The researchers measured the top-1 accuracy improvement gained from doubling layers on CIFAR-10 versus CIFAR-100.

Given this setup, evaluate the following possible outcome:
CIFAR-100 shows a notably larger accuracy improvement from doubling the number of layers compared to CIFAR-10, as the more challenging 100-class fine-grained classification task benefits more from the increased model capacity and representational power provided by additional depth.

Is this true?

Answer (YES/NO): YES